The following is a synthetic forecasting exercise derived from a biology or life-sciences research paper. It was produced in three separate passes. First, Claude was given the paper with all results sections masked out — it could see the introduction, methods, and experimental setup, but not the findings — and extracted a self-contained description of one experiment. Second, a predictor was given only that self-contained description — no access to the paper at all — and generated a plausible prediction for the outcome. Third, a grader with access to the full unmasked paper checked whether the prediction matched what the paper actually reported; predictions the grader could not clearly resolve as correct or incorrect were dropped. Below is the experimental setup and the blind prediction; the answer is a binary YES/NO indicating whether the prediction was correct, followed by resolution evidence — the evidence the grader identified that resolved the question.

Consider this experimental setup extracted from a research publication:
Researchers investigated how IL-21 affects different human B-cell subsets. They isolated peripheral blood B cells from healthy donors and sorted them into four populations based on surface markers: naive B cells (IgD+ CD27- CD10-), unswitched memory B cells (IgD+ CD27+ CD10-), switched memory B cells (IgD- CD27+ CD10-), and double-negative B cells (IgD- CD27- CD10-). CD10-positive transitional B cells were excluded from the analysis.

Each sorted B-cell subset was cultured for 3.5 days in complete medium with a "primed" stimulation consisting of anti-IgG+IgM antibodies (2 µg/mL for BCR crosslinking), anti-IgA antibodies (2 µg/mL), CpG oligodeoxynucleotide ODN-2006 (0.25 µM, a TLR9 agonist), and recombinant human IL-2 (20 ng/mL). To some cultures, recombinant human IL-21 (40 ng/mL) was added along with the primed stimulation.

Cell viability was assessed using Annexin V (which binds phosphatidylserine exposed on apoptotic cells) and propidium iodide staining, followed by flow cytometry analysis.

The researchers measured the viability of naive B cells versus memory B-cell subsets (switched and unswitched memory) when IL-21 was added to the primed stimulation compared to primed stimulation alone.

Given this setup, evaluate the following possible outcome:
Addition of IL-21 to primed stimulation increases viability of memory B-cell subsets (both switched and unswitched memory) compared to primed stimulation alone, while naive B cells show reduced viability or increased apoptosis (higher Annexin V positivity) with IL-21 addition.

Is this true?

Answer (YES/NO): NO